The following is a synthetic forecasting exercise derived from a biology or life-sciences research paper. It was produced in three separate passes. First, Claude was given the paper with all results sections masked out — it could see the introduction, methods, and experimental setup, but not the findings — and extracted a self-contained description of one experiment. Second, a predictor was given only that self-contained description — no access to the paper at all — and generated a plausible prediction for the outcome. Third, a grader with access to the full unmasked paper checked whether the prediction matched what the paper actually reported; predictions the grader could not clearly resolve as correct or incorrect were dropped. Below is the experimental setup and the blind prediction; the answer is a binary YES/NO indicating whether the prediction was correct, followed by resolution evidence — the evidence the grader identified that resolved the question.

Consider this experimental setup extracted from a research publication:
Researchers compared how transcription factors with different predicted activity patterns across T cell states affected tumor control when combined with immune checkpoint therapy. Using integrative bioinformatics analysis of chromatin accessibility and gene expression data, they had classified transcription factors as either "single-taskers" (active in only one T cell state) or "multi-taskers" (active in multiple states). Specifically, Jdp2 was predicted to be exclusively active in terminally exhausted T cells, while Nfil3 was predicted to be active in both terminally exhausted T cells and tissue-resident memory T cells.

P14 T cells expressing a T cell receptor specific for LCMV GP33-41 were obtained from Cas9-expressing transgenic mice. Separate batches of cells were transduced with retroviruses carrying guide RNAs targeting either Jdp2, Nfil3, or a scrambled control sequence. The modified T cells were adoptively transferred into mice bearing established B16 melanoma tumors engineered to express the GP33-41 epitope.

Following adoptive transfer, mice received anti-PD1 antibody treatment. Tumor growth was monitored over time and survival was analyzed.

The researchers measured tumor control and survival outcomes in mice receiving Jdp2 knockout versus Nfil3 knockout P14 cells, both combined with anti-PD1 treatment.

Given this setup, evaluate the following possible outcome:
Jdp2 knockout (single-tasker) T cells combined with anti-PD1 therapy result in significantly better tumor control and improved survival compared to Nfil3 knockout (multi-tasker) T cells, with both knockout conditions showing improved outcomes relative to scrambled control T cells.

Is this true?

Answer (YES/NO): NO